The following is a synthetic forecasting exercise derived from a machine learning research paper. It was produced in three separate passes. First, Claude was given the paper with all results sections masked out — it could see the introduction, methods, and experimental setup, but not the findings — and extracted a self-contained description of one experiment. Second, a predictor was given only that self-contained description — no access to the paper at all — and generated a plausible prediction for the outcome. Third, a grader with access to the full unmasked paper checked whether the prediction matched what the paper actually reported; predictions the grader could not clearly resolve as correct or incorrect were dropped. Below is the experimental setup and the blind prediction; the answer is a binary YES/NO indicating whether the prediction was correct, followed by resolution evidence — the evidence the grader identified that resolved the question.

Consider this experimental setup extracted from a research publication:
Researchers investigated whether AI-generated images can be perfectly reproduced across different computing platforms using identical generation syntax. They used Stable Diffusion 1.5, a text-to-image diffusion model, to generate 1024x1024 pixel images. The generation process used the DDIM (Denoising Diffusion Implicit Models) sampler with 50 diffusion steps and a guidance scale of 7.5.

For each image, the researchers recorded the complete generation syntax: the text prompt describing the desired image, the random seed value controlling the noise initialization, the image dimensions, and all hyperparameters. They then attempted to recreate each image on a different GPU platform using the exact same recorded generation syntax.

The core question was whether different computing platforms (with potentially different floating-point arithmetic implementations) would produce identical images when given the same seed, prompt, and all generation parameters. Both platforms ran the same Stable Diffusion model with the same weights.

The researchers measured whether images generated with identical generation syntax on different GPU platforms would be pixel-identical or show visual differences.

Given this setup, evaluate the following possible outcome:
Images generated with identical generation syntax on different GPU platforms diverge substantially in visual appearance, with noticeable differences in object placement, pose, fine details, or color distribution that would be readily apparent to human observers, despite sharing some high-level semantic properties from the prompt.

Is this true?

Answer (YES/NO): NO